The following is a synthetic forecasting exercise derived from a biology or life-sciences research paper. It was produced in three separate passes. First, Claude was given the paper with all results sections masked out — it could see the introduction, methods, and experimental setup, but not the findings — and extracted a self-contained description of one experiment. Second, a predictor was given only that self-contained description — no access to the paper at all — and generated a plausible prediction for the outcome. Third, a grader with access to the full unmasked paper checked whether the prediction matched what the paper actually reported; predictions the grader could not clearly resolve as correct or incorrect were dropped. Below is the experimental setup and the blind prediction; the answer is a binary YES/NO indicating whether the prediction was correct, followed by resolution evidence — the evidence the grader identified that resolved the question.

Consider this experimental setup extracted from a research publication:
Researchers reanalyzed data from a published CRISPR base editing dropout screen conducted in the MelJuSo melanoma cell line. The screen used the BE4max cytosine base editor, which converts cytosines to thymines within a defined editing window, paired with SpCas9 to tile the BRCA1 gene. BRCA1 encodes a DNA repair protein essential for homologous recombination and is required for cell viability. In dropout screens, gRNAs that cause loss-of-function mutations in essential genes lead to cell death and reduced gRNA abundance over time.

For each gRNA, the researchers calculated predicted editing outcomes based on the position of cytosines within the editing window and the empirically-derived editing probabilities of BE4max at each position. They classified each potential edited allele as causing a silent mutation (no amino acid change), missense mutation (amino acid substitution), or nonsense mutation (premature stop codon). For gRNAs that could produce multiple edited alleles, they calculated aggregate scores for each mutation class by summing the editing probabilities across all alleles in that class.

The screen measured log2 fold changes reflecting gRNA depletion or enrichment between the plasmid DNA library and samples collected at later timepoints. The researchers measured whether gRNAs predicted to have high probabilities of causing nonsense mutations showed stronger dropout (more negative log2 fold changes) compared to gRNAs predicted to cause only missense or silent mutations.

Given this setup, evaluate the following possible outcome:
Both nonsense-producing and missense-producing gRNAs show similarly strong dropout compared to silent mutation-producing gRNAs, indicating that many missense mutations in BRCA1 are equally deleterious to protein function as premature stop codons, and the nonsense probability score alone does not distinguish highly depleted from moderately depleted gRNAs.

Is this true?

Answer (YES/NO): NO